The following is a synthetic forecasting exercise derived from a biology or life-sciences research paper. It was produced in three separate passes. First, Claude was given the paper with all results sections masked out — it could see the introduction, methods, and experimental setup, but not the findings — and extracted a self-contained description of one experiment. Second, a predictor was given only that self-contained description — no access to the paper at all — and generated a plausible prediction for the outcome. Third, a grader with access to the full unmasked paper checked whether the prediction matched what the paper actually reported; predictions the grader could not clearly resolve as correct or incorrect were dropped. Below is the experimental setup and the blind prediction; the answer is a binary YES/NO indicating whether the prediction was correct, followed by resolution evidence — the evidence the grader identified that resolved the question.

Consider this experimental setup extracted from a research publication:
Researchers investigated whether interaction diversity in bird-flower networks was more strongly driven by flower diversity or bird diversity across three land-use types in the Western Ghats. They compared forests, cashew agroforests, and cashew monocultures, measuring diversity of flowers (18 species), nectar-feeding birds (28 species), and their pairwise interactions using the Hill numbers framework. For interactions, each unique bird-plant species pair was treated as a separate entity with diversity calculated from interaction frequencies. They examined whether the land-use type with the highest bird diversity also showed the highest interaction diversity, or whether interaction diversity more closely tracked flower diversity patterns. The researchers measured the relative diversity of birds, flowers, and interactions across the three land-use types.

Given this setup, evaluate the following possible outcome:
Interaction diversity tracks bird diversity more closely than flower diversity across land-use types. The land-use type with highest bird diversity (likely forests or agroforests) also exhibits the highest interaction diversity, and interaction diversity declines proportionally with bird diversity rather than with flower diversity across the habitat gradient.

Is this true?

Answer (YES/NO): NO